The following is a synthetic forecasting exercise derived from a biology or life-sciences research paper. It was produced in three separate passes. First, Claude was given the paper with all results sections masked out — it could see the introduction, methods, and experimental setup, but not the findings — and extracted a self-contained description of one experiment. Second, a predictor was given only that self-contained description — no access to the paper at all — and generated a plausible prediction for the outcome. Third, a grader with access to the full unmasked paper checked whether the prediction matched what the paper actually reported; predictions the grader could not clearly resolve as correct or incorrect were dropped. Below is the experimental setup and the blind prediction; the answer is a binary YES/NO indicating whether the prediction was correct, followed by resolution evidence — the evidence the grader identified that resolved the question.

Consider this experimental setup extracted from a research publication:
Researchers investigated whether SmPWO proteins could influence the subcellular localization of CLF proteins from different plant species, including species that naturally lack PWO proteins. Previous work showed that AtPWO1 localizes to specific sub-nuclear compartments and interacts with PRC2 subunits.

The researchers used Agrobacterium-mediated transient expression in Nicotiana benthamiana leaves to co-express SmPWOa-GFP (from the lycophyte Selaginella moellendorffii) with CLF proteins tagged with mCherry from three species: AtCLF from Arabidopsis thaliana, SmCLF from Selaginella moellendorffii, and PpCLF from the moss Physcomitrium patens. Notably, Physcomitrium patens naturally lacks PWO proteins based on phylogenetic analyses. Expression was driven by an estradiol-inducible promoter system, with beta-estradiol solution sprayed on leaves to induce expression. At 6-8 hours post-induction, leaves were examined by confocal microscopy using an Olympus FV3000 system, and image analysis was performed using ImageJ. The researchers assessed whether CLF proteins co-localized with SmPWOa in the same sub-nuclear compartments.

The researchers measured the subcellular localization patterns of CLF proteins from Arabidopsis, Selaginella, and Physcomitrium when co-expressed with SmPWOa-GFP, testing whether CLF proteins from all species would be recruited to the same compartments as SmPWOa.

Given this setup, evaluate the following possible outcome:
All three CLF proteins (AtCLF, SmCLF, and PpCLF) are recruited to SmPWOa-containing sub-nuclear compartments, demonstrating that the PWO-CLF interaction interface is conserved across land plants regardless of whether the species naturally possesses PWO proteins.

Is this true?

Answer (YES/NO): YES